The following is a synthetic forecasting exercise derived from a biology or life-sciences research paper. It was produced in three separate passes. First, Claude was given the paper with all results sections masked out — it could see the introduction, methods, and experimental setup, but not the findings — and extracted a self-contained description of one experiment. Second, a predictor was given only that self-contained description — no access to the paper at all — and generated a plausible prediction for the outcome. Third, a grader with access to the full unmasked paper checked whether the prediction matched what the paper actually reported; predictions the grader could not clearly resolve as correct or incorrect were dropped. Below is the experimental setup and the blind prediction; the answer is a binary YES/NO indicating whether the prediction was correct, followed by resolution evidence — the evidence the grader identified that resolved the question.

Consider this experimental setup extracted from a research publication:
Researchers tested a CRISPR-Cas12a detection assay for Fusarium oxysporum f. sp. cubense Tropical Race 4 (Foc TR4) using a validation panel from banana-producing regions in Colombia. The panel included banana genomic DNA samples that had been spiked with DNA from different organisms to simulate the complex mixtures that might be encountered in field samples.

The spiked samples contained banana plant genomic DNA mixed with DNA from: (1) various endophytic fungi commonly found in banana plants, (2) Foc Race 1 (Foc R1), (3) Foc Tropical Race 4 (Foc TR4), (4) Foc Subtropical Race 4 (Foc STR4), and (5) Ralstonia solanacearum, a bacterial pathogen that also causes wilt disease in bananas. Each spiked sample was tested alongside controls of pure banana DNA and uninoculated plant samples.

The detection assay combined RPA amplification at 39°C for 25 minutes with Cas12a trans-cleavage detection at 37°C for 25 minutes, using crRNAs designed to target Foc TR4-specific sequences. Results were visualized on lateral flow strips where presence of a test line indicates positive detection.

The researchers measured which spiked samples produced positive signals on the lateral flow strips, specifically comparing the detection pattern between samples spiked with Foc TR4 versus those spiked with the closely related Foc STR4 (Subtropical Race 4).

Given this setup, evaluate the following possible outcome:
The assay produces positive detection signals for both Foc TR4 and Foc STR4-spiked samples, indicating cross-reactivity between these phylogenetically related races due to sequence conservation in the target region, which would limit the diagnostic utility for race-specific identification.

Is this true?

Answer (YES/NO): NO